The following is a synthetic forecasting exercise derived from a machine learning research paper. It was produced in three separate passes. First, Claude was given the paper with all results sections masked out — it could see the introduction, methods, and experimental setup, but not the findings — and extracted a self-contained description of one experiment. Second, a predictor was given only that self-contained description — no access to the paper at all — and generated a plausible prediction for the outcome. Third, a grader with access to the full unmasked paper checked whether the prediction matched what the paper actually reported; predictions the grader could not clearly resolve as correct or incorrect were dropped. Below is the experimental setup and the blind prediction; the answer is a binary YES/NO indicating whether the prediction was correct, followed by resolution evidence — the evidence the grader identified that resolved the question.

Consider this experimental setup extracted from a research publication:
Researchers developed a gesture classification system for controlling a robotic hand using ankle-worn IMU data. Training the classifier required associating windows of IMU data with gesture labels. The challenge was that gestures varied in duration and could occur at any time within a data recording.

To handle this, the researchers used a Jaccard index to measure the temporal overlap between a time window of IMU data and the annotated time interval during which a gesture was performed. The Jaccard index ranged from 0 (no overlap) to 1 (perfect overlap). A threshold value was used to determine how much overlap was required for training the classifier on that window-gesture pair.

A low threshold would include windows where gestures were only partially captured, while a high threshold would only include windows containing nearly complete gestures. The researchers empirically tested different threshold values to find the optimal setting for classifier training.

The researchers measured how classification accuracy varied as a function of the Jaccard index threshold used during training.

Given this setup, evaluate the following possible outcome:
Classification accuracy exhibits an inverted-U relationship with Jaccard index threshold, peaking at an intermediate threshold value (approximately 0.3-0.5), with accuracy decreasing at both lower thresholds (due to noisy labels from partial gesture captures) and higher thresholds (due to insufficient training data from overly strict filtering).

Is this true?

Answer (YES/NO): NO